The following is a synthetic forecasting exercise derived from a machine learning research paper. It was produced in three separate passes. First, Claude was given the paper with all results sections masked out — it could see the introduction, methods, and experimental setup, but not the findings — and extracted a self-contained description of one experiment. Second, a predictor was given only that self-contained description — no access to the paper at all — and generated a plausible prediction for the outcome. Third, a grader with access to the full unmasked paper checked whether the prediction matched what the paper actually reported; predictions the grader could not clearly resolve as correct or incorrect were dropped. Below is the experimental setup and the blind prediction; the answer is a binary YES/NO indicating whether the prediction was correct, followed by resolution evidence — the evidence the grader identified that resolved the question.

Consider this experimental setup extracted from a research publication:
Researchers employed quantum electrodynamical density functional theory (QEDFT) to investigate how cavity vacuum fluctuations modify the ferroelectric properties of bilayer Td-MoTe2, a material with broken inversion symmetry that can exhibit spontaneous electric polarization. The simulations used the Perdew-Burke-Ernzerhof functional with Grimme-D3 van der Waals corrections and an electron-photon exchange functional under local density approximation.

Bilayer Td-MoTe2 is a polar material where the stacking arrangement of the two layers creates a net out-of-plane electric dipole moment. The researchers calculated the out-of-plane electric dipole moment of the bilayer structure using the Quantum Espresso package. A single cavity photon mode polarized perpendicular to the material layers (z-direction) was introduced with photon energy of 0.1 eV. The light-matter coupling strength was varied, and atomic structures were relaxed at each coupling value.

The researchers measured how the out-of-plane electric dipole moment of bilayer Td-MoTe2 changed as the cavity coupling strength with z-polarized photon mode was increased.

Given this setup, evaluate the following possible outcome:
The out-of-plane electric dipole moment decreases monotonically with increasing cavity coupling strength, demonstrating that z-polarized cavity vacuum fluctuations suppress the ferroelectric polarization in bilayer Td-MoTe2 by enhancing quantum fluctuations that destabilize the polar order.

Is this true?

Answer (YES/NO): NO